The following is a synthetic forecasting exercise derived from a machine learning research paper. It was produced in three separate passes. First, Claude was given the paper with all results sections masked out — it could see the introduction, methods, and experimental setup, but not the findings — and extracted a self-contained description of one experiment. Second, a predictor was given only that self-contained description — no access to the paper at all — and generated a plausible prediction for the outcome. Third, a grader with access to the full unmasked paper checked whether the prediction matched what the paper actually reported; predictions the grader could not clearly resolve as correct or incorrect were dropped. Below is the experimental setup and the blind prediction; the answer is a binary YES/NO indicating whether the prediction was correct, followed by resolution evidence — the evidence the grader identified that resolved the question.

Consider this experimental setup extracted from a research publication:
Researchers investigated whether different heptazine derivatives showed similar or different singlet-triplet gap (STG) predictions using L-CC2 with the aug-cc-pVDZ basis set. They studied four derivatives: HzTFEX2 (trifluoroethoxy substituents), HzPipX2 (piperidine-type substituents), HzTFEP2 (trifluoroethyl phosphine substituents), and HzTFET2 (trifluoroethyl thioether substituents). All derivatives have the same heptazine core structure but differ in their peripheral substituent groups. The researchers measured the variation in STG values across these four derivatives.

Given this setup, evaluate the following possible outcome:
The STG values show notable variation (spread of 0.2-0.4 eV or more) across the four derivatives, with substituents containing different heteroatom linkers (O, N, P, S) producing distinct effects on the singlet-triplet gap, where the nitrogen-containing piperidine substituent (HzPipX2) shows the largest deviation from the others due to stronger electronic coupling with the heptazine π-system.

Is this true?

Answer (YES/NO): NO